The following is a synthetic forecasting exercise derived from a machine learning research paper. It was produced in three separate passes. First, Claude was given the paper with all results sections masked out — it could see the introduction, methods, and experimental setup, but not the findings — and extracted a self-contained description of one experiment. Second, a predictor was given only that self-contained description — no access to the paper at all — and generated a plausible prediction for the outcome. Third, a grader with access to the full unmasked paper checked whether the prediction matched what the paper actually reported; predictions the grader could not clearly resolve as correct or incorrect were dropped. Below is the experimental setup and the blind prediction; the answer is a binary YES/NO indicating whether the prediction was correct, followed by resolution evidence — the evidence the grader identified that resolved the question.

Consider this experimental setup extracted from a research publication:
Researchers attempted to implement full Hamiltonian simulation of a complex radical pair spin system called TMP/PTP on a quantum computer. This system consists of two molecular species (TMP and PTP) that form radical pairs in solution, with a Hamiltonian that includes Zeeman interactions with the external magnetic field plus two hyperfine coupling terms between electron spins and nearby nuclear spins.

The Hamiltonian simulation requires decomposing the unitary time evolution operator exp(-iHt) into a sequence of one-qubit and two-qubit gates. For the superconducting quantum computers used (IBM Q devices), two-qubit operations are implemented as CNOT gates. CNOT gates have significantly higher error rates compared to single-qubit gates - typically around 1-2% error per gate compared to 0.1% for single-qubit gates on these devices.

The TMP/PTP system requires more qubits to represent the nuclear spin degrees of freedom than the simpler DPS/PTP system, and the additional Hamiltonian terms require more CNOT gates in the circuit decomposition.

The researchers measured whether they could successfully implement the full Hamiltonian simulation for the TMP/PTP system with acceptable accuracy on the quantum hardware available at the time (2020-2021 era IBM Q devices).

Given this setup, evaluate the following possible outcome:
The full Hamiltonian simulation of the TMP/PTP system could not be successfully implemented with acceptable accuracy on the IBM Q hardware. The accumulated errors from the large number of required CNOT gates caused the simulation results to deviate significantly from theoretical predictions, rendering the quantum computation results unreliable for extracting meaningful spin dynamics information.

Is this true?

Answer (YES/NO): YES